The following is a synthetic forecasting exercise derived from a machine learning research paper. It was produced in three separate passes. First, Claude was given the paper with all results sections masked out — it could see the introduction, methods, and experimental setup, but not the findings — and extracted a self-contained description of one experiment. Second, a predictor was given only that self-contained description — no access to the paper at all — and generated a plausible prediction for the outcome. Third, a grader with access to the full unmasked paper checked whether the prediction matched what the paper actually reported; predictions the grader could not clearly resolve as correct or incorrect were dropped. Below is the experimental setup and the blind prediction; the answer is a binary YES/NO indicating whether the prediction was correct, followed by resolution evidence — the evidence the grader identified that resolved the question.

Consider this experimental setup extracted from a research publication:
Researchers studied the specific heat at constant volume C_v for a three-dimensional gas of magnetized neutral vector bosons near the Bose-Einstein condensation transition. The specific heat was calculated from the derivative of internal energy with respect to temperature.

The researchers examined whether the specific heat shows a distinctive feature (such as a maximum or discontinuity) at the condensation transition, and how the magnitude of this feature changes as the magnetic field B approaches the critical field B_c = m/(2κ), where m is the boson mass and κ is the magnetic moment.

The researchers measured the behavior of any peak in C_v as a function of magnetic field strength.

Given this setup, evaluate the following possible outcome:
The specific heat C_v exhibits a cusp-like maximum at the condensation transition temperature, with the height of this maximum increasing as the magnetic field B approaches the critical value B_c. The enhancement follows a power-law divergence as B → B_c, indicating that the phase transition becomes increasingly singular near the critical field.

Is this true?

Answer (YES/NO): NO